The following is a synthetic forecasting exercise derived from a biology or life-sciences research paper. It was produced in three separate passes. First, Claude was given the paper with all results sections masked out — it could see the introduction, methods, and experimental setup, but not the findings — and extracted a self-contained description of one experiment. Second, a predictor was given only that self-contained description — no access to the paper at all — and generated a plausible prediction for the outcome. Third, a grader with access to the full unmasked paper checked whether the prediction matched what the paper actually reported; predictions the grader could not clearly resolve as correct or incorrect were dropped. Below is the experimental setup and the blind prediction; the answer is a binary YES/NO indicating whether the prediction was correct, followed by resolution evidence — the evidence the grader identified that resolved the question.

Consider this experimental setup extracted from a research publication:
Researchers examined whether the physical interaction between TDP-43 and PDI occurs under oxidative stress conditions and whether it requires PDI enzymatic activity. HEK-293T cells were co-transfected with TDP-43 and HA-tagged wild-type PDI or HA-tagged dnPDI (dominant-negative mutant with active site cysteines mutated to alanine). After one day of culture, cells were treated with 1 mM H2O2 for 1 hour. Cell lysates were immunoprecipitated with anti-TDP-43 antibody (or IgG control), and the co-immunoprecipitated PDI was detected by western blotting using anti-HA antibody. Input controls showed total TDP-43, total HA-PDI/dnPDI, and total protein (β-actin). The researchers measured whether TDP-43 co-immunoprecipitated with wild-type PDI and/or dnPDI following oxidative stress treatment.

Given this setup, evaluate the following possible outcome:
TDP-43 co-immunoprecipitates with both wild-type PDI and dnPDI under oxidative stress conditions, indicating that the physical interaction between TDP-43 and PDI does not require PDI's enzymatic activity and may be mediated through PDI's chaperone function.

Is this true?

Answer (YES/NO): YES